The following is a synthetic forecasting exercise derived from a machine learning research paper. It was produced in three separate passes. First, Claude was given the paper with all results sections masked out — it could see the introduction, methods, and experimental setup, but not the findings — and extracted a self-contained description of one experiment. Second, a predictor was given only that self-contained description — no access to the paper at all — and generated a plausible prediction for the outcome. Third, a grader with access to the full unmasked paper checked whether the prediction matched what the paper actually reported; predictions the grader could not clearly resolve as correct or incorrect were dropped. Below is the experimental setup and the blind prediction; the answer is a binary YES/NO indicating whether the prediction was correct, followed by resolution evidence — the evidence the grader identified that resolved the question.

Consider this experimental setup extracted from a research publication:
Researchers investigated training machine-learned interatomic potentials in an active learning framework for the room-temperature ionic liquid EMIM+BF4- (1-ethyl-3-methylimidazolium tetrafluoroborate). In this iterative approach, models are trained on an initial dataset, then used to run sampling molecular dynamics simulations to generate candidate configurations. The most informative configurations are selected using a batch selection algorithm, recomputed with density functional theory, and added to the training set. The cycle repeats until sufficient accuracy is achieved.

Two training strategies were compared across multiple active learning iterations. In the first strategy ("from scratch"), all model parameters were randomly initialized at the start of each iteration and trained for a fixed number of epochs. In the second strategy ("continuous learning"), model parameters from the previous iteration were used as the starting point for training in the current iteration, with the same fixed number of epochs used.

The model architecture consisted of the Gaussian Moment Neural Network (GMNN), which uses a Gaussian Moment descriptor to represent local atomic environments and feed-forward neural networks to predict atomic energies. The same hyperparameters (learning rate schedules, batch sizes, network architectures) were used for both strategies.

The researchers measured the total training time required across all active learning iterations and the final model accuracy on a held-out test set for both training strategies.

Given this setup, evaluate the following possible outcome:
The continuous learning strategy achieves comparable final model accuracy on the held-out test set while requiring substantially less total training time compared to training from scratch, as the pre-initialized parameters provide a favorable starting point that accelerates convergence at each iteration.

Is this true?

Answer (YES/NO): YES